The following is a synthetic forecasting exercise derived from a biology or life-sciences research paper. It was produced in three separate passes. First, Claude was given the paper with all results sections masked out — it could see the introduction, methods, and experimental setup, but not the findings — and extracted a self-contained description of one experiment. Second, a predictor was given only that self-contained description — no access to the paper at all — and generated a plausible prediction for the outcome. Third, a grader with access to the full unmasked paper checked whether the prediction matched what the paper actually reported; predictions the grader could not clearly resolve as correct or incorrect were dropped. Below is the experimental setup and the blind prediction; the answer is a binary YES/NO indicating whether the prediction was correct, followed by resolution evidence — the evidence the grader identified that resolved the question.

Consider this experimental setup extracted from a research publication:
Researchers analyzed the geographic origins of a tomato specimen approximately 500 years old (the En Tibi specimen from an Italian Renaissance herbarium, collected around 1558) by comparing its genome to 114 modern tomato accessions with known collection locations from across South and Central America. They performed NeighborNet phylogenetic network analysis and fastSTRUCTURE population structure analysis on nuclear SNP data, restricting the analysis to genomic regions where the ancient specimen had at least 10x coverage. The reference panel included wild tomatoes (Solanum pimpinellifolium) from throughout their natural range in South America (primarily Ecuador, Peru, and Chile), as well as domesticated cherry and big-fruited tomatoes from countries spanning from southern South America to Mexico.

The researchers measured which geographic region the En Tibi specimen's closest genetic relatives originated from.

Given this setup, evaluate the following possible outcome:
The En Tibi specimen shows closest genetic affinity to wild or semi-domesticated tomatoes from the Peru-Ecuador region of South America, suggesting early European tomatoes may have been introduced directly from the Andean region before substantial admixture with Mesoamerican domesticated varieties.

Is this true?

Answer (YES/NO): NO